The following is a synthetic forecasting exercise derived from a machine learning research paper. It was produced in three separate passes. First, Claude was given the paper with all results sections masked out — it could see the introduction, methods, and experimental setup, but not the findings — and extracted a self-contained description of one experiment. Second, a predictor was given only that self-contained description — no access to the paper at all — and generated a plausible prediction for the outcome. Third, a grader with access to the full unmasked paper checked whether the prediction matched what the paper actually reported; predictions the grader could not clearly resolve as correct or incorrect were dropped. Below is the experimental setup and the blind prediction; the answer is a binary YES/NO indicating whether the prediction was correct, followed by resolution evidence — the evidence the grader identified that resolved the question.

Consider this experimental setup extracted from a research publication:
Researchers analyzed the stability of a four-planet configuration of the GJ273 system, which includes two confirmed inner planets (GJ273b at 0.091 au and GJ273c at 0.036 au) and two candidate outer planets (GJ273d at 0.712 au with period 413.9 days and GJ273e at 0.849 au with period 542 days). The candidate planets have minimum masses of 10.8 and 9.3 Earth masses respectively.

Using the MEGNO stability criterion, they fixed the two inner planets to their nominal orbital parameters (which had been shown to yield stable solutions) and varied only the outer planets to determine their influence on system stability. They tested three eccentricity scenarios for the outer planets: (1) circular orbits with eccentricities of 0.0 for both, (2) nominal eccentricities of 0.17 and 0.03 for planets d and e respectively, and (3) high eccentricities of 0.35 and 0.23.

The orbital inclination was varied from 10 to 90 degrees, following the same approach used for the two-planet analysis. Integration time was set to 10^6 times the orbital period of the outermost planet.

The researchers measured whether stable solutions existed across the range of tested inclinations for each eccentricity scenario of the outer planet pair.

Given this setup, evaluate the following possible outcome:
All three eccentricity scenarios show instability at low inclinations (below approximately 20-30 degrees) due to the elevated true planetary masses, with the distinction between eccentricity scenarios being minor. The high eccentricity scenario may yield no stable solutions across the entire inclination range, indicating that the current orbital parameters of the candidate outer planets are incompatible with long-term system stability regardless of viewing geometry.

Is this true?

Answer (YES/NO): NO